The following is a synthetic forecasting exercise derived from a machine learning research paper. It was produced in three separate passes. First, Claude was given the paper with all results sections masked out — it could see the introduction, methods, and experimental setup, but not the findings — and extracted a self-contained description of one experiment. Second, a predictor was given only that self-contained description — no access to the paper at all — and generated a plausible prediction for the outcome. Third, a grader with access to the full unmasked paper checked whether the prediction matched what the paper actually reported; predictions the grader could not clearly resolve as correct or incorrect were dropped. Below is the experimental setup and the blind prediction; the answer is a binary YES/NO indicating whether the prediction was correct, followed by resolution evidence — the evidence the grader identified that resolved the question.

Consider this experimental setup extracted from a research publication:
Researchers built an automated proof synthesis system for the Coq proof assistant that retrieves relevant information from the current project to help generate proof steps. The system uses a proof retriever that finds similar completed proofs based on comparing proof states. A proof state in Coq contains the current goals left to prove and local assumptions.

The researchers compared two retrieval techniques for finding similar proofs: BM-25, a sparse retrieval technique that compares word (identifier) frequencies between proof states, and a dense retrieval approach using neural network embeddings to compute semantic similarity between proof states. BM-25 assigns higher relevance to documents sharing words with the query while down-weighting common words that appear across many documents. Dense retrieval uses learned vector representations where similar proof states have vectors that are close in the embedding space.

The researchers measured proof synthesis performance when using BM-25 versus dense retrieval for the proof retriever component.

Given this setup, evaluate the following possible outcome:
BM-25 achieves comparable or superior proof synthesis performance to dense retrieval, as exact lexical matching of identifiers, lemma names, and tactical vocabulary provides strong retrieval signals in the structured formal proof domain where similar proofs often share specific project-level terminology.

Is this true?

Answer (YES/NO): YES